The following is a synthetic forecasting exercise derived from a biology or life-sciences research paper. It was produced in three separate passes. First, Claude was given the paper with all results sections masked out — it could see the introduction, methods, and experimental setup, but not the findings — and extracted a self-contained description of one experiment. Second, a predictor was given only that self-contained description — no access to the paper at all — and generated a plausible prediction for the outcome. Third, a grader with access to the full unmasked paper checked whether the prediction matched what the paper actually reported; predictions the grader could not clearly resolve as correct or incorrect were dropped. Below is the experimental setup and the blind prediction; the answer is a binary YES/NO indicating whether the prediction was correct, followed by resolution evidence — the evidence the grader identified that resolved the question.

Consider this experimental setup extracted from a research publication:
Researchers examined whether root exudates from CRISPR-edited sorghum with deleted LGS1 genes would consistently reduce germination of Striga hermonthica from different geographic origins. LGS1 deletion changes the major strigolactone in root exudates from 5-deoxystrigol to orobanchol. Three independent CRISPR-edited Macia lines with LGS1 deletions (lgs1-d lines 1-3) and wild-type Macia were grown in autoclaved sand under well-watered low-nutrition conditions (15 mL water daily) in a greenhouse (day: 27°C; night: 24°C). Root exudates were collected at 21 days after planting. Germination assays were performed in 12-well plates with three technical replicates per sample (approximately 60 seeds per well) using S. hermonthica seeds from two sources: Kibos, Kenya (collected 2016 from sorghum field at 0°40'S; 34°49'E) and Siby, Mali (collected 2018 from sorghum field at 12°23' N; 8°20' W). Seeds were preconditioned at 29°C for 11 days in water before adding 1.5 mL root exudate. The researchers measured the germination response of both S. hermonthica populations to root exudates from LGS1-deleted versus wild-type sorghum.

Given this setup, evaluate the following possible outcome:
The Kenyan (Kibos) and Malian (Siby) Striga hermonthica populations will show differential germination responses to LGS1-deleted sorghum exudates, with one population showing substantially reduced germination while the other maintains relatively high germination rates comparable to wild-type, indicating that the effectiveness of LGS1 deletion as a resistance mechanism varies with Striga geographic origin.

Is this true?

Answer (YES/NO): NO